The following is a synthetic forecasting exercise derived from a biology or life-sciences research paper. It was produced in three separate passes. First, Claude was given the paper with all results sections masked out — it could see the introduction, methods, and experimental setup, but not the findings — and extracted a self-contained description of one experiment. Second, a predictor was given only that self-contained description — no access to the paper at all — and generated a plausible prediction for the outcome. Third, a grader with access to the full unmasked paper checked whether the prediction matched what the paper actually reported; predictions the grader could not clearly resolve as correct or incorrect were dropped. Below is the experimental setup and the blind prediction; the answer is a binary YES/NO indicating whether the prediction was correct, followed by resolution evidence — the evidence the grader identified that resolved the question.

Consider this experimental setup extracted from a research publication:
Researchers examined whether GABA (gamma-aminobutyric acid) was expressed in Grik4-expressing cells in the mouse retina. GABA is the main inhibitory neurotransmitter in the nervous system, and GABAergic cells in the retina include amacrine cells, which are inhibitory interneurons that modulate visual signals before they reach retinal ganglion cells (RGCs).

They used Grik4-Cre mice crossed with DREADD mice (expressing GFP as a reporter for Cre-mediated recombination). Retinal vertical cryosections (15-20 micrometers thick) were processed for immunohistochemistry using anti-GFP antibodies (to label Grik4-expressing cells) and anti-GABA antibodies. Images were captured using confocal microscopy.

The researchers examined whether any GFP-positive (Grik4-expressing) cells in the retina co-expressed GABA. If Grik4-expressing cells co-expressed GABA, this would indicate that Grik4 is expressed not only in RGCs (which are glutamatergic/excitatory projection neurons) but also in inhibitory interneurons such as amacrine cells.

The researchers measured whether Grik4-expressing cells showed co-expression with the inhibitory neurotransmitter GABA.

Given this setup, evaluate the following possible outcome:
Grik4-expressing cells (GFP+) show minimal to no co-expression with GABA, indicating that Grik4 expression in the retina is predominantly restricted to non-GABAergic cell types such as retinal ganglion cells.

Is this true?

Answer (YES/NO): YES